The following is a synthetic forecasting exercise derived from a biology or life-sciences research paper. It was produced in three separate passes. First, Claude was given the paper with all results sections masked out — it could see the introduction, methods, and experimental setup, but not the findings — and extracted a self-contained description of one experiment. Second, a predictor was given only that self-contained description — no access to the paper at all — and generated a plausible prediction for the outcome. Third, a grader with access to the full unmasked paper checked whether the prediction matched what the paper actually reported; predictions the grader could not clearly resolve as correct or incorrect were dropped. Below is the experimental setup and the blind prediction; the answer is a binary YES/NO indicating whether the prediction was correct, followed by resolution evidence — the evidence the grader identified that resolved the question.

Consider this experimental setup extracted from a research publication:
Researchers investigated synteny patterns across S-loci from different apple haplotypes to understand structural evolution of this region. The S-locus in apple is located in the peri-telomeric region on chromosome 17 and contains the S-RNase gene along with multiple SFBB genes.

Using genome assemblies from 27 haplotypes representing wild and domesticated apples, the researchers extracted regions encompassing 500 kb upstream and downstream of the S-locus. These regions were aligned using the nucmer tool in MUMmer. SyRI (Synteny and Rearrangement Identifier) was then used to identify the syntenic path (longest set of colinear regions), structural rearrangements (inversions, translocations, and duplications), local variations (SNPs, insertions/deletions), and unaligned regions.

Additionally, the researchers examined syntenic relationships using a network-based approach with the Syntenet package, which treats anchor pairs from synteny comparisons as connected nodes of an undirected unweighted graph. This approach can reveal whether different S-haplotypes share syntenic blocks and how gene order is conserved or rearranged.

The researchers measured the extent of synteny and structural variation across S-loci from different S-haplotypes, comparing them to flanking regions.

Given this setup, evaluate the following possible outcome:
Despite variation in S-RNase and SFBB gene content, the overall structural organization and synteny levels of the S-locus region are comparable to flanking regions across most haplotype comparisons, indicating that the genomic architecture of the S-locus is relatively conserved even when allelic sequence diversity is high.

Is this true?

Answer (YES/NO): NO